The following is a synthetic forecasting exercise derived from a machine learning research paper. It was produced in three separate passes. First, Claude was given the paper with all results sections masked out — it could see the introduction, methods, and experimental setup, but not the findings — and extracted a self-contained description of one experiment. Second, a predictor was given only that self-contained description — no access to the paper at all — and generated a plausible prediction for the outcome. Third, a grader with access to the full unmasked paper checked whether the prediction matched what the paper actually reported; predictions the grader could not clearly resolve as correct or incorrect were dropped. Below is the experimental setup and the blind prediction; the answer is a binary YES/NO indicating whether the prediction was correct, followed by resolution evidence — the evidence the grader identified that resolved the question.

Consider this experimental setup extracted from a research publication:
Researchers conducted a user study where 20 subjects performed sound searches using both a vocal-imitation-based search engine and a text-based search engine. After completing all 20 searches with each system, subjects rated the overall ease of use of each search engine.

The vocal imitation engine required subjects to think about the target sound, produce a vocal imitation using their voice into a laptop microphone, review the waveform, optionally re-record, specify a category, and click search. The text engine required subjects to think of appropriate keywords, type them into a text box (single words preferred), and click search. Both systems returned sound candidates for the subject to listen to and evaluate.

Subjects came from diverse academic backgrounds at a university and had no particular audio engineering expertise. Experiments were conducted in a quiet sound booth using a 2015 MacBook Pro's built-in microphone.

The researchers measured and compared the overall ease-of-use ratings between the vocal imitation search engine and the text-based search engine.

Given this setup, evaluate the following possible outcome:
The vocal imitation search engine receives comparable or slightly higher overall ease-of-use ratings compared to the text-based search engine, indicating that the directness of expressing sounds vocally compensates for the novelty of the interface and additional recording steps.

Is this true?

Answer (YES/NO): NO